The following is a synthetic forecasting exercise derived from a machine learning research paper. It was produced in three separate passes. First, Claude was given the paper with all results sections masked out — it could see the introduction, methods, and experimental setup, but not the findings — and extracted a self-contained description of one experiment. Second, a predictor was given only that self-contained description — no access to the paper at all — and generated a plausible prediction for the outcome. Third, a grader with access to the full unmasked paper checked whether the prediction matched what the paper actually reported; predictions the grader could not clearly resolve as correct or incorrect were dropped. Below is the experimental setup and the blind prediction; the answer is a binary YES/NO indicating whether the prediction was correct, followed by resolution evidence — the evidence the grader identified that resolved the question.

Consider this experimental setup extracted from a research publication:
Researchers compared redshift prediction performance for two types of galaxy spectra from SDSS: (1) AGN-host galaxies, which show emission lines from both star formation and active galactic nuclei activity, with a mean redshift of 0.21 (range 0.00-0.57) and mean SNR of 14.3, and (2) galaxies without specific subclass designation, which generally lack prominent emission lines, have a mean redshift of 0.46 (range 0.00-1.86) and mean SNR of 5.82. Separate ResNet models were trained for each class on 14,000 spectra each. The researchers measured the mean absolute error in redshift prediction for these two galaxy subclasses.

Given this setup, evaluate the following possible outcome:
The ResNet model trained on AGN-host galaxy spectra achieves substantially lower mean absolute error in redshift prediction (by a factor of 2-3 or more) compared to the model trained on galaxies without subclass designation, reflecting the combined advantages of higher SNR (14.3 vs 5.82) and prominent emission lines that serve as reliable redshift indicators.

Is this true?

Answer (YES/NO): YES